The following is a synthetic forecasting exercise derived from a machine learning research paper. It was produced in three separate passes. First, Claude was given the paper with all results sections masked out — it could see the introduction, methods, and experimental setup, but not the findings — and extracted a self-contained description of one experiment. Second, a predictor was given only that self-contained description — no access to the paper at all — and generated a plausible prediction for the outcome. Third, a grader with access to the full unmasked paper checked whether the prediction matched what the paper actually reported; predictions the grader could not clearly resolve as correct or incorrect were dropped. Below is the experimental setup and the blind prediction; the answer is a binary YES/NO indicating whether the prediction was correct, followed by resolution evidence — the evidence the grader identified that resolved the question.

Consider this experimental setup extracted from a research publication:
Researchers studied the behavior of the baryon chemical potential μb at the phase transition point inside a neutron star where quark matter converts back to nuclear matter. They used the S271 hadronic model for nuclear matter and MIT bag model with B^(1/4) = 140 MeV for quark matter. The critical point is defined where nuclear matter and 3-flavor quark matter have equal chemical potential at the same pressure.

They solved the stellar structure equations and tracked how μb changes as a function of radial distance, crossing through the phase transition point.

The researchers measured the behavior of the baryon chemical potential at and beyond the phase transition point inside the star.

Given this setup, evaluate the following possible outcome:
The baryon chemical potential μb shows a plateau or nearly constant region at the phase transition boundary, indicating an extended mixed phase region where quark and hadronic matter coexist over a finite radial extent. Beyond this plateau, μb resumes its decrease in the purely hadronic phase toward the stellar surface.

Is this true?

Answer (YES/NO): NO